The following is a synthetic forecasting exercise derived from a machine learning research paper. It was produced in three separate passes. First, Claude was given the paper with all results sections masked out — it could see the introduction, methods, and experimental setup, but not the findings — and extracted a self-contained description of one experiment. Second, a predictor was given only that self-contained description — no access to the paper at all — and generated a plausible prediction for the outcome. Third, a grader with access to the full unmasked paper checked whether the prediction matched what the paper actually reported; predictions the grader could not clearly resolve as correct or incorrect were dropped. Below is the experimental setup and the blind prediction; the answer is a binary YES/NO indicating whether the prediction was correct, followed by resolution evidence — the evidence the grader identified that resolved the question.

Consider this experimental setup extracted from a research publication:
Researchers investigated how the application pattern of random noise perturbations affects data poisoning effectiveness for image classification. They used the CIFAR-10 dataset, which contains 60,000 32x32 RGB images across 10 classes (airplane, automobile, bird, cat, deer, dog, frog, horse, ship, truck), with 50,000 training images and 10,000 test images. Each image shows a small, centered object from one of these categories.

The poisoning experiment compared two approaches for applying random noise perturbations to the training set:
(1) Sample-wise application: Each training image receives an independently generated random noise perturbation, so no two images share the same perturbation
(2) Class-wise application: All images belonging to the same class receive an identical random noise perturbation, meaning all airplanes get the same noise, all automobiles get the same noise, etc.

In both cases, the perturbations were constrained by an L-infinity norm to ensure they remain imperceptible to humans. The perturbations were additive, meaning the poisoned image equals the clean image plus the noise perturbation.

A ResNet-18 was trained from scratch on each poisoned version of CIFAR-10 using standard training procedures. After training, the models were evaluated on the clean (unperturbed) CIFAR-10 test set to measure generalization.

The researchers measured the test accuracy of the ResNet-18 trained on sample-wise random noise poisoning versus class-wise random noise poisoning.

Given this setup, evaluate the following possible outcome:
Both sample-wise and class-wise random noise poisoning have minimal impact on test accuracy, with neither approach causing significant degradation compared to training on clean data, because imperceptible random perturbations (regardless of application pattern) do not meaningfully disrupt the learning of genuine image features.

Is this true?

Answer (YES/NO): NO